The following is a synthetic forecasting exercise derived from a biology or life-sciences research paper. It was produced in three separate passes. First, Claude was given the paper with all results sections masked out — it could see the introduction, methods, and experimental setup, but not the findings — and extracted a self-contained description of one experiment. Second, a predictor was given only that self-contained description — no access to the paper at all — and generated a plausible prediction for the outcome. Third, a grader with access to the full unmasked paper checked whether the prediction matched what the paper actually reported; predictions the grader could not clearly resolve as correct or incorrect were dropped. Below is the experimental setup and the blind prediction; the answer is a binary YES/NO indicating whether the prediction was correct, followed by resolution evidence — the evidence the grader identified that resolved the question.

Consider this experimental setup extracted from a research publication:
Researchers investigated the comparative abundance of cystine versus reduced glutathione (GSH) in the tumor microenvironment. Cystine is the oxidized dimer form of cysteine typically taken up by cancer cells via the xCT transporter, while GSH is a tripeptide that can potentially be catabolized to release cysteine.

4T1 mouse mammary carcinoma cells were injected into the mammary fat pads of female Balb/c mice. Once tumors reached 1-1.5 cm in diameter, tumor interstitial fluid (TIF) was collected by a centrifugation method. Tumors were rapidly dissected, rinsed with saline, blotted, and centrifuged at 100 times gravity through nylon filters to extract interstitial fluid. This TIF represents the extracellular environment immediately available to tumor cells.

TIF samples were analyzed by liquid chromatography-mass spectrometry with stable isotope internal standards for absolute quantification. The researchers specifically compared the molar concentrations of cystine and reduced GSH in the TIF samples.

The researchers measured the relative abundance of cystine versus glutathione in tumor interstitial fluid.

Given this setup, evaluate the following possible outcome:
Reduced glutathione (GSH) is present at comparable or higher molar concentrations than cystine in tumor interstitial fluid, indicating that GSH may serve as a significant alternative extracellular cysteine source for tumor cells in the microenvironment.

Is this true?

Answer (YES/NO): YES